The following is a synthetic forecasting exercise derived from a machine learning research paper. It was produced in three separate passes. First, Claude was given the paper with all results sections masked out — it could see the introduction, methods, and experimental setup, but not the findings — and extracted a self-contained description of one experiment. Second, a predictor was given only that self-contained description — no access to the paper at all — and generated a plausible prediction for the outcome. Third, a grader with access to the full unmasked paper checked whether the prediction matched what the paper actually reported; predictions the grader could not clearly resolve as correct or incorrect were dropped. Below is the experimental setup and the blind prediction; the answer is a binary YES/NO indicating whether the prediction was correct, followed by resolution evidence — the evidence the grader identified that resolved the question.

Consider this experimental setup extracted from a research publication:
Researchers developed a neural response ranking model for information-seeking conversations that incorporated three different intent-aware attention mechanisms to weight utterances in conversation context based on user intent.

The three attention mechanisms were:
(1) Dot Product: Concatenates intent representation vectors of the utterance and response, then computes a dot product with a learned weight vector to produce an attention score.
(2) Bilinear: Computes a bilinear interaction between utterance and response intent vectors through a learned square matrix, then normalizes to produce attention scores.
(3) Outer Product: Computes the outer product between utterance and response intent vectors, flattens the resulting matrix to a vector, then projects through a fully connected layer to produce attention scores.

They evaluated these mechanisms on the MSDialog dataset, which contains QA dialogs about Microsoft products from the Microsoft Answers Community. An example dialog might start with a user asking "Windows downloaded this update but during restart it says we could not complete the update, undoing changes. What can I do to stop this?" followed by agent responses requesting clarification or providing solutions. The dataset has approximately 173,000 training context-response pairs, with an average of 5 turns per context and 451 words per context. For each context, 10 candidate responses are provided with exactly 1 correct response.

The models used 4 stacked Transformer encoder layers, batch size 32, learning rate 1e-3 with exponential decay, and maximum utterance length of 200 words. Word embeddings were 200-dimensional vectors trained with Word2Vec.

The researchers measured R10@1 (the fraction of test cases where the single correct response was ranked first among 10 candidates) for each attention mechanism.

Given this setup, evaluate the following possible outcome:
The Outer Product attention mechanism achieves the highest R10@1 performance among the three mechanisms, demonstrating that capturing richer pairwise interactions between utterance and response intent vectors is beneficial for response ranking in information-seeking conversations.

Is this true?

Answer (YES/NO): NO